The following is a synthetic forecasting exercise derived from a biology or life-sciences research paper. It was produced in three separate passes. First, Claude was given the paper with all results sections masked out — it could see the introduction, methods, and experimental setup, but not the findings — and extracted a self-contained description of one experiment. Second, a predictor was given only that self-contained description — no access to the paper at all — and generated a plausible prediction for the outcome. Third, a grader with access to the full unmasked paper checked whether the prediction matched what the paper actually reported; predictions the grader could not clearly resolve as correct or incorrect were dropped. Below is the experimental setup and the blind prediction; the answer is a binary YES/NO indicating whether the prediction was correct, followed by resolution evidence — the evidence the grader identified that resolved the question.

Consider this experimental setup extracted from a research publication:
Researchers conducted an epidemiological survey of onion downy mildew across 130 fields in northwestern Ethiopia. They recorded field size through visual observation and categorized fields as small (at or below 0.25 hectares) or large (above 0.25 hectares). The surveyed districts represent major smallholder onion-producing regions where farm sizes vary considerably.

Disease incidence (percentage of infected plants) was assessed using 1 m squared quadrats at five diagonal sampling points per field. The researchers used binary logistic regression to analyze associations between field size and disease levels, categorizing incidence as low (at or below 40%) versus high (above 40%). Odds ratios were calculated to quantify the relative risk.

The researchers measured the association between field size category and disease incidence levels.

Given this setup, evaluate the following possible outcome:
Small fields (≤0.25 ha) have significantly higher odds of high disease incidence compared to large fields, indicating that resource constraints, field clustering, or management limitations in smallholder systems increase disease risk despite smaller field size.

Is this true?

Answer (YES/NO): NO